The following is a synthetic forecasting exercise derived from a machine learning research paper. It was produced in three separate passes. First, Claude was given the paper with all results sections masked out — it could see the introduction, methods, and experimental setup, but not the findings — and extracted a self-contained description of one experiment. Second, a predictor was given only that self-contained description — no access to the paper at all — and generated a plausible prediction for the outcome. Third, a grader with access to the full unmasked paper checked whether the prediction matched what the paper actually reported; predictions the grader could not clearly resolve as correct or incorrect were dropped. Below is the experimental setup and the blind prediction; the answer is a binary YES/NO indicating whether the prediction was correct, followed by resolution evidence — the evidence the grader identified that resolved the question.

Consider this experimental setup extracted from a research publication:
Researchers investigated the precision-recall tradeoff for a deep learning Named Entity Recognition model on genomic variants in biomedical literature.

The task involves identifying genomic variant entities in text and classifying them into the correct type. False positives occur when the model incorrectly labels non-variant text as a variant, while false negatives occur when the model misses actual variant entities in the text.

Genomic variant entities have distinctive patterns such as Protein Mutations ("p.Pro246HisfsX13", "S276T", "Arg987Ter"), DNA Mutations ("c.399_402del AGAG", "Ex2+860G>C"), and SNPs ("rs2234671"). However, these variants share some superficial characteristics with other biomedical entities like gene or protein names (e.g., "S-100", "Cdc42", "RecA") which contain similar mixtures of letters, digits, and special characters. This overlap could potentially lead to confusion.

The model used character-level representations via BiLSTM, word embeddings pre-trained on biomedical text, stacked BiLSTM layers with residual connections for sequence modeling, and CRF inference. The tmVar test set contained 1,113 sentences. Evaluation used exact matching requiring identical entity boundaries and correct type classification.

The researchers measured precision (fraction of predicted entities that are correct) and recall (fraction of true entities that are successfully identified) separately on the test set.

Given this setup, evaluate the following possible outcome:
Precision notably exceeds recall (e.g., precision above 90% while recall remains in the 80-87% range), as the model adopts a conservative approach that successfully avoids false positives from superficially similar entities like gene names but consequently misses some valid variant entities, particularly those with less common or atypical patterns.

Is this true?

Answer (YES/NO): NO